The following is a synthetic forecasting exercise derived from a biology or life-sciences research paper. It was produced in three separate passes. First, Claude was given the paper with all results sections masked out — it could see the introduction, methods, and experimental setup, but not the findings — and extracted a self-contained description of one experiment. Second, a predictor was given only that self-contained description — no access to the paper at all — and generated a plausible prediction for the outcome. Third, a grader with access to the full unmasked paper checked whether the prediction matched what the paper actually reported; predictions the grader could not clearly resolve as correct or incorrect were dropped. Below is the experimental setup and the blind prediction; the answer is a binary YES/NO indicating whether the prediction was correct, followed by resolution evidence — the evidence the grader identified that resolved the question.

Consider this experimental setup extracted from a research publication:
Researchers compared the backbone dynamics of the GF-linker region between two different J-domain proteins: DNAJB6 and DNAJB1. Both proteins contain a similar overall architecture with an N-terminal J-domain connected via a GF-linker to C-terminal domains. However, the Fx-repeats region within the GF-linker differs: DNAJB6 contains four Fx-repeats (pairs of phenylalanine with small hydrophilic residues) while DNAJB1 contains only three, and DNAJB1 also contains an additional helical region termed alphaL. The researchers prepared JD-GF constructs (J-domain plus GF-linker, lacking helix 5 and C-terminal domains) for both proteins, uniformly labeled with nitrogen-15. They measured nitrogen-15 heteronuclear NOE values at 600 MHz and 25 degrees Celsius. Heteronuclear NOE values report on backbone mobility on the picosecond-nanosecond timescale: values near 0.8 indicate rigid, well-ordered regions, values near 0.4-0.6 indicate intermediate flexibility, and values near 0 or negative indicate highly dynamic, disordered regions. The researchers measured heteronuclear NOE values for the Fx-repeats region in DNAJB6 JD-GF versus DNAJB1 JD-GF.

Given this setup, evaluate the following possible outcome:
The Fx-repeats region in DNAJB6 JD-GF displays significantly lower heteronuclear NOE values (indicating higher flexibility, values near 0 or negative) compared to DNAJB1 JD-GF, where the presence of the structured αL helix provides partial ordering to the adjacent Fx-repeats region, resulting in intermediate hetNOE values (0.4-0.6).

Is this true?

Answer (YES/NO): NO